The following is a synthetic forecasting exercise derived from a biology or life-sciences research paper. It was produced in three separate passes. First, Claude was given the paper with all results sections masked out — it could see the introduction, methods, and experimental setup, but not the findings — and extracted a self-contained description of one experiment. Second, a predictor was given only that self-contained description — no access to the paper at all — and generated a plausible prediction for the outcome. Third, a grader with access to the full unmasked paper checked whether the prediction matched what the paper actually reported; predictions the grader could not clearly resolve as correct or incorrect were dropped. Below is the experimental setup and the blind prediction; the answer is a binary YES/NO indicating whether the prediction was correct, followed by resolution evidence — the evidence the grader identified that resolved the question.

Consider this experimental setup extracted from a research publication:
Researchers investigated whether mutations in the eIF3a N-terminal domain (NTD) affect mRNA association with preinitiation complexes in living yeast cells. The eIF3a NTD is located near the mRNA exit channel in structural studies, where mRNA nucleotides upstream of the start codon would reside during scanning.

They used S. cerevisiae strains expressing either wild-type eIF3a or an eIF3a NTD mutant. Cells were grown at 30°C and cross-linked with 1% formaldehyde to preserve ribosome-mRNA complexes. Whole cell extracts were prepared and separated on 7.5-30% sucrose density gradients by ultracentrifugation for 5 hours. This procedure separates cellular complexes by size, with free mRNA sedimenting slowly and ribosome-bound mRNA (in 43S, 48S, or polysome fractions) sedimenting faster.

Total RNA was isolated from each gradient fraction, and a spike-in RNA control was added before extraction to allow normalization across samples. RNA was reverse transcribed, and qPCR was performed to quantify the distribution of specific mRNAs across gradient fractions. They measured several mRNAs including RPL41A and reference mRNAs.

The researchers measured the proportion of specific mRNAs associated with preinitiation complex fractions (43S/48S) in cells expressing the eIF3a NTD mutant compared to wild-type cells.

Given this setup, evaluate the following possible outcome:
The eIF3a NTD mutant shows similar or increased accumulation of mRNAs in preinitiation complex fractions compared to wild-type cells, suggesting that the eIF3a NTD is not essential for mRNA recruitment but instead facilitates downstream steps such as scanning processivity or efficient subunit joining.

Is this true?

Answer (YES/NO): NO